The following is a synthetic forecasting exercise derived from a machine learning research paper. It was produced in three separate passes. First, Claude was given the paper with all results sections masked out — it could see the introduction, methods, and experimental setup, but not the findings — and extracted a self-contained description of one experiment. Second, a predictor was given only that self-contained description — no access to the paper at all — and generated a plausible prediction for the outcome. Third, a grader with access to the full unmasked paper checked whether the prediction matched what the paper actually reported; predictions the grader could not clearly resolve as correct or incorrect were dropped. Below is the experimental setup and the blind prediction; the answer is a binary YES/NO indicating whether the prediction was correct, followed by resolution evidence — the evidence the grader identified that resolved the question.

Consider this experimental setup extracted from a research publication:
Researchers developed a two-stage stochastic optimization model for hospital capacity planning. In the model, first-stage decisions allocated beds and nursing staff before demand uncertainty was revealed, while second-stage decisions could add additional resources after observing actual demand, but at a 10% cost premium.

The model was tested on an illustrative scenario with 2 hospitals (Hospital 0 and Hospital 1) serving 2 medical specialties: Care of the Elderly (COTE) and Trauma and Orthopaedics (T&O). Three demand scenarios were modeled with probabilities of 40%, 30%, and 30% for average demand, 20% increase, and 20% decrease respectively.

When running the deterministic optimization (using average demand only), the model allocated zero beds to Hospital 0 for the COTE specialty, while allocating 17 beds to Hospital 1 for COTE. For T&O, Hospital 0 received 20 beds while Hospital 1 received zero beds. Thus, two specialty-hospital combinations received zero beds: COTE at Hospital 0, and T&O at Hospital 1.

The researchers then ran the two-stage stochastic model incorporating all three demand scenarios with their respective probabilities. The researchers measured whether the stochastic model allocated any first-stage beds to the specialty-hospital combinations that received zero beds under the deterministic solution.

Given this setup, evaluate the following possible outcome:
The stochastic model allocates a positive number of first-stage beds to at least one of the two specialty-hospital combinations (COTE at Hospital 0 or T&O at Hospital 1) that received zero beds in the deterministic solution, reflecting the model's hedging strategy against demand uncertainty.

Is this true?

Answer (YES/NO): YES